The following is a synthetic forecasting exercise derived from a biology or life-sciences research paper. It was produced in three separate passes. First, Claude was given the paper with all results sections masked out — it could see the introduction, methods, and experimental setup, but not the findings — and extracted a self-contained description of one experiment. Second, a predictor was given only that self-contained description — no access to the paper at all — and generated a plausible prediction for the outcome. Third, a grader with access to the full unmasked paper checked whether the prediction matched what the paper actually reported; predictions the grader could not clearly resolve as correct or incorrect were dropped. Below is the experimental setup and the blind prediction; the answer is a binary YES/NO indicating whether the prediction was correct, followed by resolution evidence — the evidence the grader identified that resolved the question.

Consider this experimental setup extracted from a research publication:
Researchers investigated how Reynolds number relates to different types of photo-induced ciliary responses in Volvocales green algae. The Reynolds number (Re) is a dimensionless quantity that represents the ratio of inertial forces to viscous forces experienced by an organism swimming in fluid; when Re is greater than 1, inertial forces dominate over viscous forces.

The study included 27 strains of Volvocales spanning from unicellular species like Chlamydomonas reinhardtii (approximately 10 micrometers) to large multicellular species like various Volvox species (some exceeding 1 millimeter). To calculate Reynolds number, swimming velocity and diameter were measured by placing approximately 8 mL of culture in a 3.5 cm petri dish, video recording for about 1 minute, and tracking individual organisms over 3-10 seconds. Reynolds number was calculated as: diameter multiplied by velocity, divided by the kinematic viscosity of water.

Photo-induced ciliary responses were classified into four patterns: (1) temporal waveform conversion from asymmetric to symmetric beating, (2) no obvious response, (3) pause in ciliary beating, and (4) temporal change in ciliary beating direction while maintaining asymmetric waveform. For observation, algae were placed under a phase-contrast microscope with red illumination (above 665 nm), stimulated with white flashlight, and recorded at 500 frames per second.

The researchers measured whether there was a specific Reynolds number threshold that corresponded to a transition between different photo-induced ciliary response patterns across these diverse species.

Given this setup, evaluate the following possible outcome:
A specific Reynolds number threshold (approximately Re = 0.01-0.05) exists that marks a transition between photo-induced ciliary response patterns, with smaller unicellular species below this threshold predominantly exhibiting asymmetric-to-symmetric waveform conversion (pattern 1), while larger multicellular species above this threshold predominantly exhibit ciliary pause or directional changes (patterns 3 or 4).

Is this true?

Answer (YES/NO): NO